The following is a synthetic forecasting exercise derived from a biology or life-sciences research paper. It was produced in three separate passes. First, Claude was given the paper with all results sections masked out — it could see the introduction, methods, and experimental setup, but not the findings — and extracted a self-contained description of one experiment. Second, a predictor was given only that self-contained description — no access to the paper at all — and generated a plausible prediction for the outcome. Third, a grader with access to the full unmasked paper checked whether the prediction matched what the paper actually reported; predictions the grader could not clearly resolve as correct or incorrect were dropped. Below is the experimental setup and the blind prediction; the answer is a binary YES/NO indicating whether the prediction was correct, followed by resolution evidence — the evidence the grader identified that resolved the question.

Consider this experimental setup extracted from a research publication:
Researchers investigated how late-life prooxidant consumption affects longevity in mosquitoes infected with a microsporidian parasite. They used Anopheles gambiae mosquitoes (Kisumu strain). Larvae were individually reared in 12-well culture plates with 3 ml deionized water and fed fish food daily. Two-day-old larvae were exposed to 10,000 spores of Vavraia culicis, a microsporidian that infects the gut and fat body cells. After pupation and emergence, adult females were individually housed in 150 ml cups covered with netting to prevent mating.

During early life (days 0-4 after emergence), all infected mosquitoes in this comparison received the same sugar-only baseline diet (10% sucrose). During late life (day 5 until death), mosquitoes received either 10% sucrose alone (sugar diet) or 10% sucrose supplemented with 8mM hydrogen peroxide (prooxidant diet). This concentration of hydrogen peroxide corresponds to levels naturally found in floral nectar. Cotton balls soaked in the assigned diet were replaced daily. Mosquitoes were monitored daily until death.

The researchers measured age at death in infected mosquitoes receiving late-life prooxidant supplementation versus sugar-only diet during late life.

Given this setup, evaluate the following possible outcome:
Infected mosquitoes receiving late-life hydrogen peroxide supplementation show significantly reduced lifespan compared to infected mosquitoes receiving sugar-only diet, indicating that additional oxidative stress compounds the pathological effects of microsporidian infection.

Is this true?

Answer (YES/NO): NO